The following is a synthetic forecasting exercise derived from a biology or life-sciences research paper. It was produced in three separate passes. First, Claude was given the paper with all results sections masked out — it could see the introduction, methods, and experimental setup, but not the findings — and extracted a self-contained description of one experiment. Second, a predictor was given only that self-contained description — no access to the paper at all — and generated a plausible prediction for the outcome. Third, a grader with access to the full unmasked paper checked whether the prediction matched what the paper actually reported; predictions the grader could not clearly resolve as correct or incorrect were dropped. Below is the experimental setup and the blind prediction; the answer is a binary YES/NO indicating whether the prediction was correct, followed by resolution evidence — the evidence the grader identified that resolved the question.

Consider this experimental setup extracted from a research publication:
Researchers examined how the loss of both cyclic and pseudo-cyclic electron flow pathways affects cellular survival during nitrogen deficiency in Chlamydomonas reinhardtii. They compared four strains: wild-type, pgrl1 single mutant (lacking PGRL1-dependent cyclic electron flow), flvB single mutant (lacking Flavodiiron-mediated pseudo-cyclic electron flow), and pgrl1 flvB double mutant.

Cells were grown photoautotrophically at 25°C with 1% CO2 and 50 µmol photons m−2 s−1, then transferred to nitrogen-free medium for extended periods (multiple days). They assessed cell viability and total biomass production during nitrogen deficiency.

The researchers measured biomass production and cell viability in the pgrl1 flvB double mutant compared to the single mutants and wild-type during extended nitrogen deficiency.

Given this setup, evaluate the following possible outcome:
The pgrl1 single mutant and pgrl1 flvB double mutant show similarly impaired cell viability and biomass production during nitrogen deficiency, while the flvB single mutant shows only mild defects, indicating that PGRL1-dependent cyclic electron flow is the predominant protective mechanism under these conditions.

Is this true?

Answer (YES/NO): NO